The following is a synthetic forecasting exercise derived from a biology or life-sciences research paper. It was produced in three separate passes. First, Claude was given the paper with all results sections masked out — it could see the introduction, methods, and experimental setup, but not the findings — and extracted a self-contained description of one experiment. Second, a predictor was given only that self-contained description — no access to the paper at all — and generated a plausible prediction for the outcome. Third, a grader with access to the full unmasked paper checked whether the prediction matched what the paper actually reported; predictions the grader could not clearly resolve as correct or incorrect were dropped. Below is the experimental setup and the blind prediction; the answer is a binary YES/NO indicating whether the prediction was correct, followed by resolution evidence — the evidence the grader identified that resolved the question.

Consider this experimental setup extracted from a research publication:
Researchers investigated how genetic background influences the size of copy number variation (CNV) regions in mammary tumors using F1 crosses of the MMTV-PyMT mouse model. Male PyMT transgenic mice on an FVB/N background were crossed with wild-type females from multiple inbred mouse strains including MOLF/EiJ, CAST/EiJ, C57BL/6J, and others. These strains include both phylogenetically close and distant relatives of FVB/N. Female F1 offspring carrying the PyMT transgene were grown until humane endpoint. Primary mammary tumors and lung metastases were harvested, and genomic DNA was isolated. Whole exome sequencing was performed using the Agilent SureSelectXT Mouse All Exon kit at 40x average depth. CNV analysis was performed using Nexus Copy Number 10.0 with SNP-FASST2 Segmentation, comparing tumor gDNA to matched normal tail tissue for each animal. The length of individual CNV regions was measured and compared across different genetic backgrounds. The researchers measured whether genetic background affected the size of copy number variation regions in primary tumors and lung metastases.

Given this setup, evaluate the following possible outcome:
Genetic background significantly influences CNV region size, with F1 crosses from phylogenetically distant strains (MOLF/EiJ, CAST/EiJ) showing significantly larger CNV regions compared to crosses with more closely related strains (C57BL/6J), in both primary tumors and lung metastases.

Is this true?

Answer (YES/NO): NO